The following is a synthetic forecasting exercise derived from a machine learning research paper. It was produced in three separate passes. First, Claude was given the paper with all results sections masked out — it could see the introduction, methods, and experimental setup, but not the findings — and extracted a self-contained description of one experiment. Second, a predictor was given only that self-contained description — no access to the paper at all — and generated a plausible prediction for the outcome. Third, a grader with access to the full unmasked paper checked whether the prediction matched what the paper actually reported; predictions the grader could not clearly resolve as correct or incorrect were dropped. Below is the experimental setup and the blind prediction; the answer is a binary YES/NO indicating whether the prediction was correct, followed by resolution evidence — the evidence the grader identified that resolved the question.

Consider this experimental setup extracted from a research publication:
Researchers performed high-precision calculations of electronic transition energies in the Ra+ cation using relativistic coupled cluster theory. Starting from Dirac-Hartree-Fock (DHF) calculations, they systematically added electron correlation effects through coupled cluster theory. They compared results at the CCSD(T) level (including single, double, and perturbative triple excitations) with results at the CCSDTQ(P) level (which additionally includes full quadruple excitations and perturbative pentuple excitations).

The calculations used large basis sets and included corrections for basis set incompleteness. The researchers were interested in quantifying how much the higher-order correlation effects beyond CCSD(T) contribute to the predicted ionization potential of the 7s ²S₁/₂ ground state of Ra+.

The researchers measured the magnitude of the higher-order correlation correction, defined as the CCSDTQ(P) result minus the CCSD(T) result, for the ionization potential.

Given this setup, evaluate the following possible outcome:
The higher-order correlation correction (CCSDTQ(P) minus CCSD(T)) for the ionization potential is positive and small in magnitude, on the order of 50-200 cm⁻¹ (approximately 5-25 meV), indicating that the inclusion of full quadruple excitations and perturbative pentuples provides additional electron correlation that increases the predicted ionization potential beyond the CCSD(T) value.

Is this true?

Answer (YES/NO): NO